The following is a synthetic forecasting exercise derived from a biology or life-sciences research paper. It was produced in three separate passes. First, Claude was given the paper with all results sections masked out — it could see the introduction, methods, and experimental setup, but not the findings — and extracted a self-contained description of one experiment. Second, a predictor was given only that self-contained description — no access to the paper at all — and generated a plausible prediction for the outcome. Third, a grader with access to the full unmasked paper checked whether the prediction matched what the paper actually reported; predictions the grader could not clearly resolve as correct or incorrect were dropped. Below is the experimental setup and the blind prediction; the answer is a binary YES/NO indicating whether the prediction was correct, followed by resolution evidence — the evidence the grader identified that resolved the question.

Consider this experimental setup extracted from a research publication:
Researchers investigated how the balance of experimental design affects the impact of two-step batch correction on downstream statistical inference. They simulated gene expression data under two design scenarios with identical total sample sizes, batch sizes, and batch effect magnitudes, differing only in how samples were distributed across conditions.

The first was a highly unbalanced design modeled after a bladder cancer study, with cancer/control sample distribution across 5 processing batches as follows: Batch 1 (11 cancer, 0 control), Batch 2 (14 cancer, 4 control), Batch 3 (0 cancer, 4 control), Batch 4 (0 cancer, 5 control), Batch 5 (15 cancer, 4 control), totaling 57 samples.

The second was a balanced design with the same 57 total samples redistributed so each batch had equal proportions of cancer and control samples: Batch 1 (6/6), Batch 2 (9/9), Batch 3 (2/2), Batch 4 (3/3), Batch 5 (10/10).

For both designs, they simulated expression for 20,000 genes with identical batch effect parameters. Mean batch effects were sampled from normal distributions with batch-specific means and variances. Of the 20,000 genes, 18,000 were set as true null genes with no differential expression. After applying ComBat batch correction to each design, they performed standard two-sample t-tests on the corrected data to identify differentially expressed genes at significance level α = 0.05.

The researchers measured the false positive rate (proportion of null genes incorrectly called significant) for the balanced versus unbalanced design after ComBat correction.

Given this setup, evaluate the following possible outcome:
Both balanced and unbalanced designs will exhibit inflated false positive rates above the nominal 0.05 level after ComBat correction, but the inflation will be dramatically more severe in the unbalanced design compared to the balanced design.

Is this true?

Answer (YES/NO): NO